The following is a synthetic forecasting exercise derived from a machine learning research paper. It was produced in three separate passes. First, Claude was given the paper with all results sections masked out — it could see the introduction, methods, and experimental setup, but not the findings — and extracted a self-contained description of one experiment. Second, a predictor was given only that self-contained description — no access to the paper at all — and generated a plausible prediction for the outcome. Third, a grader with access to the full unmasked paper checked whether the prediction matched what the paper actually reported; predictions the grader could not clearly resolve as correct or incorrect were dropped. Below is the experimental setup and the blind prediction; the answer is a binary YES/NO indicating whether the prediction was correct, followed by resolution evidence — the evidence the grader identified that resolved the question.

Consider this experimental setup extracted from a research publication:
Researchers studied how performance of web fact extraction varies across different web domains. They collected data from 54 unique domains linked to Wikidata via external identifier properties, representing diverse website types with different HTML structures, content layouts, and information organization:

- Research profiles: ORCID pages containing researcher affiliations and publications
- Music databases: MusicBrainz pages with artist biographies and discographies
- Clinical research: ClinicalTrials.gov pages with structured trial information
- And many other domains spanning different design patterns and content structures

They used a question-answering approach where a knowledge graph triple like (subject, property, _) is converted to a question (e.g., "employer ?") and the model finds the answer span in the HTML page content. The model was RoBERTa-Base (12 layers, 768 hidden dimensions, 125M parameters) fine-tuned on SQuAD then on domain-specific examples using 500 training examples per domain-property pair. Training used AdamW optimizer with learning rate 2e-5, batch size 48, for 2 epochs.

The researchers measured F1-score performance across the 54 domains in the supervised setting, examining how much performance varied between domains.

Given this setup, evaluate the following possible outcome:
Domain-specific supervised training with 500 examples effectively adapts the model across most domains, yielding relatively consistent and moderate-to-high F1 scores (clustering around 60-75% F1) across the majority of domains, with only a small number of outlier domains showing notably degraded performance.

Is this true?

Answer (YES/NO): NO